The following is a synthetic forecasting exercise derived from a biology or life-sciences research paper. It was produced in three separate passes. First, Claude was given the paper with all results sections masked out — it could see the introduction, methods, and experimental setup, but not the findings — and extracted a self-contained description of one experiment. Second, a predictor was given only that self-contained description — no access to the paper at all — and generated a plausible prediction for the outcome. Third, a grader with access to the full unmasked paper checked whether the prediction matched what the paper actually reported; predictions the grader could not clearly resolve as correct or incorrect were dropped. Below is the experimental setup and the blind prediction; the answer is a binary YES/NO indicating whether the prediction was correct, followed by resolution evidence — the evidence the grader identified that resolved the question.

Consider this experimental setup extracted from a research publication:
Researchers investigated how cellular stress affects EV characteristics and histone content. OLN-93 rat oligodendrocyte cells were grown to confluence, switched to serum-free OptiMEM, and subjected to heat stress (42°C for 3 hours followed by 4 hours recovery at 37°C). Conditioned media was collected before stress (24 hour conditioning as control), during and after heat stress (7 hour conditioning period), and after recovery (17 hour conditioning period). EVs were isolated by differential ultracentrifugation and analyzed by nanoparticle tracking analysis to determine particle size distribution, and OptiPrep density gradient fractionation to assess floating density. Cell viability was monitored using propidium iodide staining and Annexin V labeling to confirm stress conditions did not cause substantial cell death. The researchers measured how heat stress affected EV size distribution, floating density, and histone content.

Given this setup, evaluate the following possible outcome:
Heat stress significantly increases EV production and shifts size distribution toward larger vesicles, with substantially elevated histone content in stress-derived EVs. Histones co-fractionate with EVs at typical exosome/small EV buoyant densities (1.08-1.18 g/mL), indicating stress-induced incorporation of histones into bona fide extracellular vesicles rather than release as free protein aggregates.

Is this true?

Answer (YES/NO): NO